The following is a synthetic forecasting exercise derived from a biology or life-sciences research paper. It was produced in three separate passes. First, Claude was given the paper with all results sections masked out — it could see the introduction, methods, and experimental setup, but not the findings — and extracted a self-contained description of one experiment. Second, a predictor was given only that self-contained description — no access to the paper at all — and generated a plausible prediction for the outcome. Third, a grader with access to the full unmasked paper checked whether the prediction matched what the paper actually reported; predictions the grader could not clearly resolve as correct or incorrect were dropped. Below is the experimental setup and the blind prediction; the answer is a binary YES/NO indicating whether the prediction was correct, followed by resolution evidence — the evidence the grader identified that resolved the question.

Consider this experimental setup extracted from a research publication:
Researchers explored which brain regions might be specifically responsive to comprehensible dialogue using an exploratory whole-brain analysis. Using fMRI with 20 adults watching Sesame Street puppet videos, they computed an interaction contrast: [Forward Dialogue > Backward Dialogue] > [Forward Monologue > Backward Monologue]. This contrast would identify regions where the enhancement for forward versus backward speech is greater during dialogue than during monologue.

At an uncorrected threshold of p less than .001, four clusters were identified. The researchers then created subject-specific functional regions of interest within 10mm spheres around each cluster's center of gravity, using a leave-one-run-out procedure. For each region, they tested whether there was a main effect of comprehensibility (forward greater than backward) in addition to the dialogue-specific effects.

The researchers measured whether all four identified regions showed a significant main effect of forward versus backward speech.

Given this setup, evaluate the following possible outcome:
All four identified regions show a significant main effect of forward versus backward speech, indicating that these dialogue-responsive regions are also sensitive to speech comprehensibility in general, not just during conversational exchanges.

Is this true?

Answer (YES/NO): NO